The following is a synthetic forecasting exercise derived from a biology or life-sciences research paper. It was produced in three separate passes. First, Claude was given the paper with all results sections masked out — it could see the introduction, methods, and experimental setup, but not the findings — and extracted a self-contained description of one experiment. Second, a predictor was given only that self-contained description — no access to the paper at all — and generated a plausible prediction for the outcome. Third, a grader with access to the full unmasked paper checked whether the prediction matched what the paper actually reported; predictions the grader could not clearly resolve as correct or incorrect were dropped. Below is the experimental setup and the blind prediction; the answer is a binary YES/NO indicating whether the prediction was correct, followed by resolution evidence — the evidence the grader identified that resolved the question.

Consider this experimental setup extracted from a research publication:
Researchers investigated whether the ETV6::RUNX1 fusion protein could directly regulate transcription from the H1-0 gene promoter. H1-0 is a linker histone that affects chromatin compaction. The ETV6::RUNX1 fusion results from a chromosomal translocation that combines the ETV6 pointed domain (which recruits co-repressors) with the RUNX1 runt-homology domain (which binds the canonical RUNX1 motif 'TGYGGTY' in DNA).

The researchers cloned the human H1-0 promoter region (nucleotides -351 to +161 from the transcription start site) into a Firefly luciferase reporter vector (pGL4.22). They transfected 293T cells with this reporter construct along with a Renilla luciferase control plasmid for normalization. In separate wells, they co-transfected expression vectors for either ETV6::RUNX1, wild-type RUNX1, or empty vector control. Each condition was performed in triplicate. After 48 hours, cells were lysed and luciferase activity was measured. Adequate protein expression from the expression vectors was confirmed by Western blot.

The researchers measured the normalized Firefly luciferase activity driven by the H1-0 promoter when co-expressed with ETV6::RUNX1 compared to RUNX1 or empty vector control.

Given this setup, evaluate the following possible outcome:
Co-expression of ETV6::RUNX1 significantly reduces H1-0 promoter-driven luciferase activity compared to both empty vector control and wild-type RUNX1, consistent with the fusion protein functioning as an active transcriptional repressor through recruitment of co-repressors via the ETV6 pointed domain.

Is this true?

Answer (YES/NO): NO